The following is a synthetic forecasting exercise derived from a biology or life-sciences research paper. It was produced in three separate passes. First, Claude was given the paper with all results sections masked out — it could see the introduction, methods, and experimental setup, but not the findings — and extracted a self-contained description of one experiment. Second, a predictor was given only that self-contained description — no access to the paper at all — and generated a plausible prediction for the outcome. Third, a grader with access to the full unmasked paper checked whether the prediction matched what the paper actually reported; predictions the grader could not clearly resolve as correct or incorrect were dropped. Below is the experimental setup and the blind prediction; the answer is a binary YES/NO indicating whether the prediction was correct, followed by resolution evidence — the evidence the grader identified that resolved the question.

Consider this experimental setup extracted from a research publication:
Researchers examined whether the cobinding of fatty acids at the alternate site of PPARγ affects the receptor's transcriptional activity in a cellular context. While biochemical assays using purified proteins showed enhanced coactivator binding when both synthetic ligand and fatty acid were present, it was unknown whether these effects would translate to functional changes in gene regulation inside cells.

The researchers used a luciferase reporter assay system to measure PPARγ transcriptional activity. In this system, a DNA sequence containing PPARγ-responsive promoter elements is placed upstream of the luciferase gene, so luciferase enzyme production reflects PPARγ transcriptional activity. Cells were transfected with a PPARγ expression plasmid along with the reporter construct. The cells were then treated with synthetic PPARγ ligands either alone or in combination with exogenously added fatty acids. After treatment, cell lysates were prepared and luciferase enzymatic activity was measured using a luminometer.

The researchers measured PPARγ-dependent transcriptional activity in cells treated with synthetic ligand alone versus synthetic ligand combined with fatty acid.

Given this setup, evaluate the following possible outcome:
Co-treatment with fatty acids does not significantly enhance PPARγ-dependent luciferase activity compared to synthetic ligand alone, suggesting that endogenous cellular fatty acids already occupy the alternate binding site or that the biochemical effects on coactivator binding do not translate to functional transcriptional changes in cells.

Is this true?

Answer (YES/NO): YES